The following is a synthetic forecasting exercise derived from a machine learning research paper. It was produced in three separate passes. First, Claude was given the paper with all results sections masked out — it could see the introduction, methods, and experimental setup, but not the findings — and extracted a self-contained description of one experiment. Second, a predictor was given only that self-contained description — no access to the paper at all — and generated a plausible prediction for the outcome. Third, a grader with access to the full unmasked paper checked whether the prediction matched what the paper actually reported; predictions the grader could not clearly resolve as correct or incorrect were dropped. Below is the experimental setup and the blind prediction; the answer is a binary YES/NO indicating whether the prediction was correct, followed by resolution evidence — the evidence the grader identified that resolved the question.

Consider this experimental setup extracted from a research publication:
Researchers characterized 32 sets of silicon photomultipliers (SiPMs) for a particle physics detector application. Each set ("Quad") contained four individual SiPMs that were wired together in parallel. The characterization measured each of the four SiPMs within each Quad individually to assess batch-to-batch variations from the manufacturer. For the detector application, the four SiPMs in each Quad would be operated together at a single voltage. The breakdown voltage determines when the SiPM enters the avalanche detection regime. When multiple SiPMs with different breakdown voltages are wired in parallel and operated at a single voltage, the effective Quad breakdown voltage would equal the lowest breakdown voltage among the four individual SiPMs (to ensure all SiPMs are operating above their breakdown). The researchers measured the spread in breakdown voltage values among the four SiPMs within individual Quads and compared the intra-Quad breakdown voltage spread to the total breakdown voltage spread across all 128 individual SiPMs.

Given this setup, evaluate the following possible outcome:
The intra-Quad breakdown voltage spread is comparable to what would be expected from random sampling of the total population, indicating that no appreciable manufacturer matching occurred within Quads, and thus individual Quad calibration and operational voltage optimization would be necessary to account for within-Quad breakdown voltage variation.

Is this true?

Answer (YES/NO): NO